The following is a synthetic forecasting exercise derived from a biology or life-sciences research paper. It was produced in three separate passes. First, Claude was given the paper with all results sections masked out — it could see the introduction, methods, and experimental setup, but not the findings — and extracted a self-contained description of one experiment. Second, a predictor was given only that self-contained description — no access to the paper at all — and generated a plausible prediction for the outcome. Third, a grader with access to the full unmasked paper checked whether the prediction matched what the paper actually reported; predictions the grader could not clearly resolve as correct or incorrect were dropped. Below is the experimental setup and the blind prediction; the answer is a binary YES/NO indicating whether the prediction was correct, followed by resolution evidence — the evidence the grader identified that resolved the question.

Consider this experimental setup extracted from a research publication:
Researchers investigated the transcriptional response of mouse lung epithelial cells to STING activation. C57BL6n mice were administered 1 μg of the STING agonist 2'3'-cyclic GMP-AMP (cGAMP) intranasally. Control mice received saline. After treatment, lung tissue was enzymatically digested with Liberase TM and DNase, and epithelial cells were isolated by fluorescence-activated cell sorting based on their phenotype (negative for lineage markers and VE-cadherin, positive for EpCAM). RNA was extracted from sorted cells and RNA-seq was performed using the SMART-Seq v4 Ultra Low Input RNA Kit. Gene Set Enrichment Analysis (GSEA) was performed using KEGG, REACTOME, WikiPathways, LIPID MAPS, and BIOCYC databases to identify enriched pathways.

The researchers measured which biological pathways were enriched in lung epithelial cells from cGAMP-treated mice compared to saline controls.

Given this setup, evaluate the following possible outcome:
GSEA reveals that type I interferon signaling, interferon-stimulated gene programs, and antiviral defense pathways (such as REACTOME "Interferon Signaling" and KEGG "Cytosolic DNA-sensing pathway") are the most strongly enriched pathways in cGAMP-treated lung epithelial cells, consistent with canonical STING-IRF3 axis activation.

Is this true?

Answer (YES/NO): NO